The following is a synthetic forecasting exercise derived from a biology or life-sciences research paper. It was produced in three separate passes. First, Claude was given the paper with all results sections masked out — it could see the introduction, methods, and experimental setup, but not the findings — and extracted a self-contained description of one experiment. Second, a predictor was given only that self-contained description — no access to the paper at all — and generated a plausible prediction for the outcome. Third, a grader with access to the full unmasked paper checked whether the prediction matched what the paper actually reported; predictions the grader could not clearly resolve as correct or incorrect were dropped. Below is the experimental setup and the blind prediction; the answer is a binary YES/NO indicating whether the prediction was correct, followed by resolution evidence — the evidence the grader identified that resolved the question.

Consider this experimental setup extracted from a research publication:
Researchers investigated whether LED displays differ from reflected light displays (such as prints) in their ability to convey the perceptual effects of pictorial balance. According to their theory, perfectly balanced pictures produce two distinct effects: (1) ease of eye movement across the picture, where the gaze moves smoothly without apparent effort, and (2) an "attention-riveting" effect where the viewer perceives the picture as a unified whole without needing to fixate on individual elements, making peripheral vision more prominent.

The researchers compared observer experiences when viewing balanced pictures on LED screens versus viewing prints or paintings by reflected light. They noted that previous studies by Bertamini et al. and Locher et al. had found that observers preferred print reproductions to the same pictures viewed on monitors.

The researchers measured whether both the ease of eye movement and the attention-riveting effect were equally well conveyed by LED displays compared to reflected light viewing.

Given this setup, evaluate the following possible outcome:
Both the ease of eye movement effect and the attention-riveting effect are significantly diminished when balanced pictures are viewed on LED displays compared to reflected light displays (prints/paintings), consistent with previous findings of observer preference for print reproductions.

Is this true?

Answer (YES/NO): NO